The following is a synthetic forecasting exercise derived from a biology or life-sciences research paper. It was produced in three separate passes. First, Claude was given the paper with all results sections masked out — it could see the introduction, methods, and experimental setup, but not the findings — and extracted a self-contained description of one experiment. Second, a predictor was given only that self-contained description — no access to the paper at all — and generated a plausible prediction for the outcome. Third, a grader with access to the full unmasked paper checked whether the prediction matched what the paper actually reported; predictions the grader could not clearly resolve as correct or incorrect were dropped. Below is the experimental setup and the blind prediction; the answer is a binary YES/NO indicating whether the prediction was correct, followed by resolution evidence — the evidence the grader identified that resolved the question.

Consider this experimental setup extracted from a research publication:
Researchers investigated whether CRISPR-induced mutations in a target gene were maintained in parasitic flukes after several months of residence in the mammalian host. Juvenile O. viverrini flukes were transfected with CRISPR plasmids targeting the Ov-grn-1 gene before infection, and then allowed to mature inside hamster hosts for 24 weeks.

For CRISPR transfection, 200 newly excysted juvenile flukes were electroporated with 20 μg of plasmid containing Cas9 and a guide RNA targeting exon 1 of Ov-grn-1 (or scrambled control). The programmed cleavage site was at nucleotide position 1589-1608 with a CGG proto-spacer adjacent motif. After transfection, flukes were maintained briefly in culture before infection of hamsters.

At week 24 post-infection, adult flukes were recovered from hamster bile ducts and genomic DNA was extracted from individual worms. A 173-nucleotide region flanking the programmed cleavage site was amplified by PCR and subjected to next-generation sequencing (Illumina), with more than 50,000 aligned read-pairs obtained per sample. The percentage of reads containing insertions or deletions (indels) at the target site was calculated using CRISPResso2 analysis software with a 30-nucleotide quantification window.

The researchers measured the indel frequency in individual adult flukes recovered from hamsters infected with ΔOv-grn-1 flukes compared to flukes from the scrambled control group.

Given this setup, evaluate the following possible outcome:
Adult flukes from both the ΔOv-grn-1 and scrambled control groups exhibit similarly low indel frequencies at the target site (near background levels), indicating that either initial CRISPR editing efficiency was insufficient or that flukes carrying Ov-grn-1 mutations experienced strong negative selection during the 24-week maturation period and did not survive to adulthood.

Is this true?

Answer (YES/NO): NO